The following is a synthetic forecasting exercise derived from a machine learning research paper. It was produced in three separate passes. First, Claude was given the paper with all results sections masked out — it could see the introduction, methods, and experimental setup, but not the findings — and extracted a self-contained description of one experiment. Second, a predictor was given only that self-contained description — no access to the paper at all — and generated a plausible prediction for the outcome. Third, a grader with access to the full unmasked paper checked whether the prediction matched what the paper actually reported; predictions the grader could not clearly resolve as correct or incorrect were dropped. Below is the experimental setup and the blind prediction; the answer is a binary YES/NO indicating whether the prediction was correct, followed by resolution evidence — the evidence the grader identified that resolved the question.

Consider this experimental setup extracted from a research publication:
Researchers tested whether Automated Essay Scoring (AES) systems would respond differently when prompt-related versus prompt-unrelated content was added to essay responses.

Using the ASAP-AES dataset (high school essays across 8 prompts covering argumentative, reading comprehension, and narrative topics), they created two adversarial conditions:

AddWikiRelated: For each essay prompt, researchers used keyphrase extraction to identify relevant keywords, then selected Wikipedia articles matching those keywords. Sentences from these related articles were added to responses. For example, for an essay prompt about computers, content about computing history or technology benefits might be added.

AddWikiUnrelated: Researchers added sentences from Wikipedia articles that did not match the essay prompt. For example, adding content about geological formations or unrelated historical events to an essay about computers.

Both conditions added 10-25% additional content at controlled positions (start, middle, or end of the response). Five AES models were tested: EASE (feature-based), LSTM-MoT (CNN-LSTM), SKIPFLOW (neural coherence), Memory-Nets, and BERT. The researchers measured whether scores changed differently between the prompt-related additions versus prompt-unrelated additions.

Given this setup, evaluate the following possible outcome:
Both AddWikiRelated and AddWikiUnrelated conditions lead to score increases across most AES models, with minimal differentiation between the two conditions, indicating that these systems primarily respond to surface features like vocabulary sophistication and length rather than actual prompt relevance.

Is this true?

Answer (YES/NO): NO